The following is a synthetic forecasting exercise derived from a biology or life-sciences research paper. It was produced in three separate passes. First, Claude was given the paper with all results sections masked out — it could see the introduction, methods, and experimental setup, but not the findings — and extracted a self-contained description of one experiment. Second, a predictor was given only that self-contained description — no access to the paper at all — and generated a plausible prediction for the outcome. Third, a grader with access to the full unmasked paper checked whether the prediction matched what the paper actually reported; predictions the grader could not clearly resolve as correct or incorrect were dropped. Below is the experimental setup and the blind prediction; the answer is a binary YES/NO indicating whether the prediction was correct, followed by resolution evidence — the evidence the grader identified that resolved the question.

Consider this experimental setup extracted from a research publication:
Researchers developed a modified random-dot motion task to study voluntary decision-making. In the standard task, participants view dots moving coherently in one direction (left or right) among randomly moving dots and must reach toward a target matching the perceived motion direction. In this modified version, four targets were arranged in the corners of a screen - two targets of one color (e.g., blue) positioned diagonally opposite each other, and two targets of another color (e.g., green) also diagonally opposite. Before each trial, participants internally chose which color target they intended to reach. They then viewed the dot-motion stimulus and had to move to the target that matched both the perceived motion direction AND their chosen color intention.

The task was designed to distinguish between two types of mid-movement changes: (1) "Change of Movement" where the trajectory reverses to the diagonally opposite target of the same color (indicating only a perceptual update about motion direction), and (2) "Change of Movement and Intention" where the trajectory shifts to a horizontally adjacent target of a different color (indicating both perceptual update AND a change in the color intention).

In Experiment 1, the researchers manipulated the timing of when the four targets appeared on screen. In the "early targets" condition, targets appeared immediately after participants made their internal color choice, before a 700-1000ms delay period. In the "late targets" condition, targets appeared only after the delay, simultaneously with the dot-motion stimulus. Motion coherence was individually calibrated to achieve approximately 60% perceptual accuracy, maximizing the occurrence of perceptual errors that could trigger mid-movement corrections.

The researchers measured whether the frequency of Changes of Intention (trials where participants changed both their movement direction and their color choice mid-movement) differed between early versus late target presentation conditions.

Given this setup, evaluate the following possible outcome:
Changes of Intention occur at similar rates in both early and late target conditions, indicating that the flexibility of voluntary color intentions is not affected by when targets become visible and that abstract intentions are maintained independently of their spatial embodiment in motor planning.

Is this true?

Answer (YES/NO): YES